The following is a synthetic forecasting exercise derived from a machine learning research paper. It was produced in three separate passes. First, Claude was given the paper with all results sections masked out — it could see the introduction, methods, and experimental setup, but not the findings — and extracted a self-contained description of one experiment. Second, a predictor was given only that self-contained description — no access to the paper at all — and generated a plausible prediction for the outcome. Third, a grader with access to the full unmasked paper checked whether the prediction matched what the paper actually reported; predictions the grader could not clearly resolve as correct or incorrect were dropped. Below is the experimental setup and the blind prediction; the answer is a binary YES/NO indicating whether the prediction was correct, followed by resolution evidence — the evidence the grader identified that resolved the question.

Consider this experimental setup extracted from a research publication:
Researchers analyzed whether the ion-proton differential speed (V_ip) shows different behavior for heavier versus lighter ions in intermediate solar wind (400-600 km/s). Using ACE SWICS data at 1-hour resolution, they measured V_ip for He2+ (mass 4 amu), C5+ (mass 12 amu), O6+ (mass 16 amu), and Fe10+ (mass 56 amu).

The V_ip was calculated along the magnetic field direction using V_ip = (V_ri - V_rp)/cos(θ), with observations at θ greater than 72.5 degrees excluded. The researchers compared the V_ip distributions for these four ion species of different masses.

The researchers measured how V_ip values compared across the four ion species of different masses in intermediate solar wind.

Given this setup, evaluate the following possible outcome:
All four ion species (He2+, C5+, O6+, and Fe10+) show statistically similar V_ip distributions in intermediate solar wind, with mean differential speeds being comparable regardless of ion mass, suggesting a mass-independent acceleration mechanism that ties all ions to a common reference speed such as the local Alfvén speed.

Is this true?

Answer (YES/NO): YES